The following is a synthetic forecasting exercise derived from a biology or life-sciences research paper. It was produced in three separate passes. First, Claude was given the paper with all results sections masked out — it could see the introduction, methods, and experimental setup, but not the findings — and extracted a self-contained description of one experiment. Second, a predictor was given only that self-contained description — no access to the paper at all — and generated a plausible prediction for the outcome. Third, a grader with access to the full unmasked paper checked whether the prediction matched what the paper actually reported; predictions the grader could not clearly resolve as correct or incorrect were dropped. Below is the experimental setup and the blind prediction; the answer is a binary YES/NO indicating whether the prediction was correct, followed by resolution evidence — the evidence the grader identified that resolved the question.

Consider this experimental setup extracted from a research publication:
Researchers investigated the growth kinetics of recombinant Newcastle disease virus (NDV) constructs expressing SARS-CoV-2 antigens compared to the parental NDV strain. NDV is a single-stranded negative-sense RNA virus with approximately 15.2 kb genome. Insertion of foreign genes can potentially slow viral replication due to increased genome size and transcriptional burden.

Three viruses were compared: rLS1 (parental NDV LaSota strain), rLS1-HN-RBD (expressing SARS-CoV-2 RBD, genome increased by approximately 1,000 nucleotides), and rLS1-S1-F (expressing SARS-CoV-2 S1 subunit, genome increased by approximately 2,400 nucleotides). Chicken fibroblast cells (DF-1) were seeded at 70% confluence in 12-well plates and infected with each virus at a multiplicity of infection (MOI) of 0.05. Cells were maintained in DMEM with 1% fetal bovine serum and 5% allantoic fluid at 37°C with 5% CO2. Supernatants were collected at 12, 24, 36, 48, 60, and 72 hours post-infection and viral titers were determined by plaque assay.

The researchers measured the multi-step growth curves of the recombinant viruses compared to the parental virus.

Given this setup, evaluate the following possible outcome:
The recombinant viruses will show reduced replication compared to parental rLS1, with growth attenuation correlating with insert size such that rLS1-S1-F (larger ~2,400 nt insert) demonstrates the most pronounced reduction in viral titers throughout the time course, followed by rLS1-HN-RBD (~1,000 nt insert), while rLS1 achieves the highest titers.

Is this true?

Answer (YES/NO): NO